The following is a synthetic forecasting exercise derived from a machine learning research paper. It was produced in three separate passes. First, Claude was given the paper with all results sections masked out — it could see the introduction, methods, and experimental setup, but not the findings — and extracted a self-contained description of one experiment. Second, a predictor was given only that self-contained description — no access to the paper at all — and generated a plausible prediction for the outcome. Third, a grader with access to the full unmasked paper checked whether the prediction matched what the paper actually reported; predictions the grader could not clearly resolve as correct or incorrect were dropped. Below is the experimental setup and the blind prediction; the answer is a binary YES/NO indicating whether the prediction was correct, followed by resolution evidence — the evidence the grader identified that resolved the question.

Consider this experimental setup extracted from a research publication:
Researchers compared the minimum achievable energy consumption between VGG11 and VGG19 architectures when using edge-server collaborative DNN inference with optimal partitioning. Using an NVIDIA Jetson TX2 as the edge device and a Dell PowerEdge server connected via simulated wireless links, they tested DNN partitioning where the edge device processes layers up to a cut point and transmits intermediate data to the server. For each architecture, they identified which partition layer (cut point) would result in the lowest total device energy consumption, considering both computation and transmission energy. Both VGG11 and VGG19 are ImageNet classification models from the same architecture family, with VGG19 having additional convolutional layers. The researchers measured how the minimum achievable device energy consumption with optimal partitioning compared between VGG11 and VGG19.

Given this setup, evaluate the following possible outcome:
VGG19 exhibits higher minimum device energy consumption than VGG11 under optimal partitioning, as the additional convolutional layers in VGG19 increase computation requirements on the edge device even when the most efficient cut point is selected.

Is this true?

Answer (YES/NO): YES